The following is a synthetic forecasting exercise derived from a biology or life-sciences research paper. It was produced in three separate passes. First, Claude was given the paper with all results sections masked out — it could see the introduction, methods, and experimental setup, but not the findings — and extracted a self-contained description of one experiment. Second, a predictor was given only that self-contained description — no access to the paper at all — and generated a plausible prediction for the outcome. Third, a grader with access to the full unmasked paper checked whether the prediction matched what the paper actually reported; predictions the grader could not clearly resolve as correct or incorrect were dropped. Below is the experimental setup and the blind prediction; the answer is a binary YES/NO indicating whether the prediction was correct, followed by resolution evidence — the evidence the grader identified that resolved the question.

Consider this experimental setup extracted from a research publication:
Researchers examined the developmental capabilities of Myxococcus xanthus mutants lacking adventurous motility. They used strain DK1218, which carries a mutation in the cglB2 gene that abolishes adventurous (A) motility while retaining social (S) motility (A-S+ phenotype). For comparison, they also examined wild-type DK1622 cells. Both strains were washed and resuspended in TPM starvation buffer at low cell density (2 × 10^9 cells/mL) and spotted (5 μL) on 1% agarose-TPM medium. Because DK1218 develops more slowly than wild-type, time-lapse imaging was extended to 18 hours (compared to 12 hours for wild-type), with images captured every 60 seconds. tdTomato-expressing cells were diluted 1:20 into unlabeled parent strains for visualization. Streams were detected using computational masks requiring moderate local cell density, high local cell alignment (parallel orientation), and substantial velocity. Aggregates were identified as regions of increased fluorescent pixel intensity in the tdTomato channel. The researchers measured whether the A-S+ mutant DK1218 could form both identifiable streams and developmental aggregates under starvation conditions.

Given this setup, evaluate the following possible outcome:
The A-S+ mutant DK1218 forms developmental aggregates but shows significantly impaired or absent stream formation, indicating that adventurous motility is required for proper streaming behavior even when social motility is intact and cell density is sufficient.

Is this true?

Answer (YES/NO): YES